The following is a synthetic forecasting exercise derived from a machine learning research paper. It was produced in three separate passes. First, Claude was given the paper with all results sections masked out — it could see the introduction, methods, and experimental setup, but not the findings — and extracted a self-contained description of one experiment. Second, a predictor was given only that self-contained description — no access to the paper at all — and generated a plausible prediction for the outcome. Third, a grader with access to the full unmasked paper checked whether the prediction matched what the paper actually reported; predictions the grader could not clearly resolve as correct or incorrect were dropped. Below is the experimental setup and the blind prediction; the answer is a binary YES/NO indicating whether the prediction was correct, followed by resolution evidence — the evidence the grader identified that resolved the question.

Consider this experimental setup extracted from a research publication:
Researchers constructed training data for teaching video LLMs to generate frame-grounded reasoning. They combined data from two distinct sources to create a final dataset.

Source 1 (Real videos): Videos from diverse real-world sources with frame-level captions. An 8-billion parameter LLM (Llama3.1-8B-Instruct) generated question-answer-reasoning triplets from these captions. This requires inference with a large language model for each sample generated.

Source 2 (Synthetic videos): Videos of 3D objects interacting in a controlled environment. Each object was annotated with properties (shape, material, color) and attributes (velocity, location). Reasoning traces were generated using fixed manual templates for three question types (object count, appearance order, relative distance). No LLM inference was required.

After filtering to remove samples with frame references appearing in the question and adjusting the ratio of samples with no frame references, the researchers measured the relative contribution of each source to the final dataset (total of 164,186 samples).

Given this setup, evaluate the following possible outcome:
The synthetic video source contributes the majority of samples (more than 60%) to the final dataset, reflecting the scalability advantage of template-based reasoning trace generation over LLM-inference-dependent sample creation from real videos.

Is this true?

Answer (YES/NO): NO